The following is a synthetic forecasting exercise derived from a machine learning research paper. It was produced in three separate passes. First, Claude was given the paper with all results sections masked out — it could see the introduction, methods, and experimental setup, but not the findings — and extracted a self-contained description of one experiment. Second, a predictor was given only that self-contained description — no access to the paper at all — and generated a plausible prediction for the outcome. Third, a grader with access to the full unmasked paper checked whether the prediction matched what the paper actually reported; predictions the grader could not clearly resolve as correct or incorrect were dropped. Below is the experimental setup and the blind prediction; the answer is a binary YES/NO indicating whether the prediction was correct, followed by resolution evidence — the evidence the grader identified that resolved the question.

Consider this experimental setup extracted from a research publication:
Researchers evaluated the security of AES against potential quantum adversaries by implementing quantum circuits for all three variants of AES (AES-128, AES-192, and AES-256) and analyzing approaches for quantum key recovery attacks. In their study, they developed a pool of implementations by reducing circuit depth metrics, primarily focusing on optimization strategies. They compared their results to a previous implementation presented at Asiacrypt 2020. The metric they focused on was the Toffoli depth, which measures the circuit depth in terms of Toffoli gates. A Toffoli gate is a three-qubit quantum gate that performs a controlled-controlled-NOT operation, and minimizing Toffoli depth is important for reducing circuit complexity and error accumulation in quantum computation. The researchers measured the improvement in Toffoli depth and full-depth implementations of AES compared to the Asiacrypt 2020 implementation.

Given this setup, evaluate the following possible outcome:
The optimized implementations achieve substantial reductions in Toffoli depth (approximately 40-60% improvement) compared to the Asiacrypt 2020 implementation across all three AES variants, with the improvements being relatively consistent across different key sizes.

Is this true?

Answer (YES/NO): NO